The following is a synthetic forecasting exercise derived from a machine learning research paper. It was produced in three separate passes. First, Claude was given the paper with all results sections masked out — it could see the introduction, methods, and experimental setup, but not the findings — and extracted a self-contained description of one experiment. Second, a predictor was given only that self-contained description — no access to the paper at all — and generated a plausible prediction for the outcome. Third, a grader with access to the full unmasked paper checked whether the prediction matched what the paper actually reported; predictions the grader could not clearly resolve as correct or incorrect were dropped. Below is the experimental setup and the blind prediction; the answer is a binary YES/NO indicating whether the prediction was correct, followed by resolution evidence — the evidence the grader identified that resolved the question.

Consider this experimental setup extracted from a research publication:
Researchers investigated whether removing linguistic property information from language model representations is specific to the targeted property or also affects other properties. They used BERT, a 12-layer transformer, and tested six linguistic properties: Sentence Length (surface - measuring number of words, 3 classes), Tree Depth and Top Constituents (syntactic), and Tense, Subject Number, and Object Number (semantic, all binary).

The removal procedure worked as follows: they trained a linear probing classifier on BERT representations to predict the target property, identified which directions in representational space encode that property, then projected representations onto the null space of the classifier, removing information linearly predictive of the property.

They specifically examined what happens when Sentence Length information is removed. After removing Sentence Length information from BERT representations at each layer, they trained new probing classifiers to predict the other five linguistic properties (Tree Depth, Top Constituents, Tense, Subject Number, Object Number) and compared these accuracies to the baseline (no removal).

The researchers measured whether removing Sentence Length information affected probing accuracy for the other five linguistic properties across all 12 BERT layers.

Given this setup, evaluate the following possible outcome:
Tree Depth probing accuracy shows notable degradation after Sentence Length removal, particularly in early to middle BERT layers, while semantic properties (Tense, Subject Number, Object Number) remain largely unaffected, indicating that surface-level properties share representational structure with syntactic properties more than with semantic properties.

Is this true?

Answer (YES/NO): NO